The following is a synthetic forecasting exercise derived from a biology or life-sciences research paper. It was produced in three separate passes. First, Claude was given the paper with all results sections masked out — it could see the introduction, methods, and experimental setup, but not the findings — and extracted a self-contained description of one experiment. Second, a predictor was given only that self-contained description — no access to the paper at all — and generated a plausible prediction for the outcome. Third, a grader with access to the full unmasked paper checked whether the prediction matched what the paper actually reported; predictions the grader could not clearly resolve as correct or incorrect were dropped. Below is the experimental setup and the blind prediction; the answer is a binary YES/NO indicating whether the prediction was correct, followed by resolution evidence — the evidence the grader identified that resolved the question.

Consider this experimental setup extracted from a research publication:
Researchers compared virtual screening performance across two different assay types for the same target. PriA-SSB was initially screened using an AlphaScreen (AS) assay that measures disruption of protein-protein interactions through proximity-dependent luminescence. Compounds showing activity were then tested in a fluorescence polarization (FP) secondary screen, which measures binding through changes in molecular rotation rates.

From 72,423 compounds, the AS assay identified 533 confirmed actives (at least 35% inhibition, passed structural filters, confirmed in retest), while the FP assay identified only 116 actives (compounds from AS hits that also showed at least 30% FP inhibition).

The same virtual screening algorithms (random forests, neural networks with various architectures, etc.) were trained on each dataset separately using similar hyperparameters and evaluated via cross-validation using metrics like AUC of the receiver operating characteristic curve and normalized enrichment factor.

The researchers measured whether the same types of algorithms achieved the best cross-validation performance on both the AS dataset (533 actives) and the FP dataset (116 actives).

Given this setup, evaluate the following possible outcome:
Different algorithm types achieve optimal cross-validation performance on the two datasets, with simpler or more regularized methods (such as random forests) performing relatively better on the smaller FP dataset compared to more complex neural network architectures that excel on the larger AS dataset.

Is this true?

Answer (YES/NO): NO